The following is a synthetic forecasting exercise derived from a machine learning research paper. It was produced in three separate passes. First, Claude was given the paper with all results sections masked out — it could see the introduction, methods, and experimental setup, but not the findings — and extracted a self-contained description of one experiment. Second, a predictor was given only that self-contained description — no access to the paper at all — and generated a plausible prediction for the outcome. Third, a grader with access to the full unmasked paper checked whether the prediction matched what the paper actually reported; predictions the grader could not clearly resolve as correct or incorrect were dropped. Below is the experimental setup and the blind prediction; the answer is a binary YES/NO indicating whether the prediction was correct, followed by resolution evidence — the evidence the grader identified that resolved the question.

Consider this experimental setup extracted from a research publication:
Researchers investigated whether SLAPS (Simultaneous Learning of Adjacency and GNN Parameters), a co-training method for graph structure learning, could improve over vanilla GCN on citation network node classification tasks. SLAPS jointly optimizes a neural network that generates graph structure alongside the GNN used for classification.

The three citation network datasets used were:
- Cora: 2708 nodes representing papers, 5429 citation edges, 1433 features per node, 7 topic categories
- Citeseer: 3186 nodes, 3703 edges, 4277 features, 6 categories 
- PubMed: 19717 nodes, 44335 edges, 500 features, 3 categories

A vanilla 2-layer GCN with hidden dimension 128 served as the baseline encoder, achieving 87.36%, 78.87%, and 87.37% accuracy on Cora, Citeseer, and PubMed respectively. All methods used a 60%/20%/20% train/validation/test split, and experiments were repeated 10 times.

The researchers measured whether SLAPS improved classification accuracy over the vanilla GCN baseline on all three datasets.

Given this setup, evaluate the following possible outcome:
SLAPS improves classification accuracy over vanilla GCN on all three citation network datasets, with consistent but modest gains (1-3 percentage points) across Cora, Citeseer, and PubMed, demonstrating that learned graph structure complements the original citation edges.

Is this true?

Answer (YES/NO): NO